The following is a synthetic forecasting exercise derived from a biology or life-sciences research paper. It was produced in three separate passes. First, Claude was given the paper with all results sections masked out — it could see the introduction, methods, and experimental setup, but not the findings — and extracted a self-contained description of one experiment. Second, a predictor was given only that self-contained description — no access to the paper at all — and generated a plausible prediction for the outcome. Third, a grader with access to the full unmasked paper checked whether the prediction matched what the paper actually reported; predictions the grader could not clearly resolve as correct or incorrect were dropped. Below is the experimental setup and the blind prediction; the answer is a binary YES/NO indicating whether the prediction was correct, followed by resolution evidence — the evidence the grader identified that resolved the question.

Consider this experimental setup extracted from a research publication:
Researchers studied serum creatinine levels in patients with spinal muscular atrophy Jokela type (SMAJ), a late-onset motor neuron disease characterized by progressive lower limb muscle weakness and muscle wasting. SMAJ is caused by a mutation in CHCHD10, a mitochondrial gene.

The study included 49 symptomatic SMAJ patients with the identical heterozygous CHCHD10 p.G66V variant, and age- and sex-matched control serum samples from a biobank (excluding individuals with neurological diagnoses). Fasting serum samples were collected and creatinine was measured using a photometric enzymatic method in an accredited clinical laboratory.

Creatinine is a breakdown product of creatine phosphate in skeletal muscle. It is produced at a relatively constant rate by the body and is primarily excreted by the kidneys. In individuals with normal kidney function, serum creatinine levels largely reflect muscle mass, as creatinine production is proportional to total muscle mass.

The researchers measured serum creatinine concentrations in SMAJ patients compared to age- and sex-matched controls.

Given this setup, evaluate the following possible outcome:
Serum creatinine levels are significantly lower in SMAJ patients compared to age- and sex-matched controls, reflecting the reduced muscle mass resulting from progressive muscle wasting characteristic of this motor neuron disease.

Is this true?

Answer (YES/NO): YES